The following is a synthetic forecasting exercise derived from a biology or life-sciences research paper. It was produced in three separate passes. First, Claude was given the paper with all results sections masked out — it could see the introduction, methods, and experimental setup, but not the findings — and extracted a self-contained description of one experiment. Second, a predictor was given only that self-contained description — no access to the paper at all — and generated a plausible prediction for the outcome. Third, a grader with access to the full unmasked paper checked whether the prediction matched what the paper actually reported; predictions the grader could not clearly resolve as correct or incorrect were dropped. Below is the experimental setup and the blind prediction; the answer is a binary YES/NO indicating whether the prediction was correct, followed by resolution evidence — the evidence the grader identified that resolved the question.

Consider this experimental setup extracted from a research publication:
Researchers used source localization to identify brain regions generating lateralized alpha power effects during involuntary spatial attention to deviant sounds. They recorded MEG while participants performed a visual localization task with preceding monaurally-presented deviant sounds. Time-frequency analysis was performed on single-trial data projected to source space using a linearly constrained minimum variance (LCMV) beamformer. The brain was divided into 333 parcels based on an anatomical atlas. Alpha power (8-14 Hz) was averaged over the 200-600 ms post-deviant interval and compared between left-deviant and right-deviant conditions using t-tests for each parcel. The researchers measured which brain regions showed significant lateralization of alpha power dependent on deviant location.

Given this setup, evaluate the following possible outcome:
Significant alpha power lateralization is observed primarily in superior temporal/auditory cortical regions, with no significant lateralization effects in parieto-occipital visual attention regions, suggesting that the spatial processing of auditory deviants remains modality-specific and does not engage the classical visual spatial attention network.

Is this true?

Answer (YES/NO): NO